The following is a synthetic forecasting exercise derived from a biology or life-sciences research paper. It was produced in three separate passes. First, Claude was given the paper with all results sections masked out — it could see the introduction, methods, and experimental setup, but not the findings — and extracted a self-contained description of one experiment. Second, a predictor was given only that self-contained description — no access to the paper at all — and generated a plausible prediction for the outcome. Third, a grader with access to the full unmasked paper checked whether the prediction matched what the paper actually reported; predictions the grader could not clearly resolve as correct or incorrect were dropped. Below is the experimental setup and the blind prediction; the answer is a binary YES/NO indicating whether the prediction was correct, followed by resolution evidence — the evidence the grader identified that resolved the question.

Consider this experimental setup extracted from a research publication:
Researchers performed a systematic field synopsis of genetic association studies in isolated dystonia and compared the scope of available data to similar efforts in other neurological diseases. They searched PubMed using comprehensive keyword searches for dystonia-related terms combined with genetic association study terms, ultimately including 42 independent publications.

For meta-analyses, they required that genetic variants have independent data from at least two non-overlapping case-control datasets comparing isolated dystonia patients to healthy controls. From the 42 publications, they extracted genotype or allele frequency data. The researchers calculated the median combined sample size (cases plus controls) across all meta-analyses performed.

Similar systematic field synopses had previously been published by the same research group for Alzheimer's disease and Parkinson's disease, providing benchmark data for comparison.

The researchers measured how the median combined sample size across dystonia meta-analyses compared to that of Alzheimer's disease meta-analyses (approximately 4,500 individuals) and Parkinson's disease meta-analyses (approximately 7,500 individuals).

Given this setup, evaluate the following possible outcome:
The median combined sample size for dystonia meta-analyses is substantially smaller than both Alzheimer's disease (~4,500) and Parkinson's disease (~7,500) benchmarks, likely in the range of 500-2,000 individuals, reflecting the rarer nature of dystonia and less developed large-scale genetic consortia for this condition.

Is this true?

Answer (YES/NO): NO